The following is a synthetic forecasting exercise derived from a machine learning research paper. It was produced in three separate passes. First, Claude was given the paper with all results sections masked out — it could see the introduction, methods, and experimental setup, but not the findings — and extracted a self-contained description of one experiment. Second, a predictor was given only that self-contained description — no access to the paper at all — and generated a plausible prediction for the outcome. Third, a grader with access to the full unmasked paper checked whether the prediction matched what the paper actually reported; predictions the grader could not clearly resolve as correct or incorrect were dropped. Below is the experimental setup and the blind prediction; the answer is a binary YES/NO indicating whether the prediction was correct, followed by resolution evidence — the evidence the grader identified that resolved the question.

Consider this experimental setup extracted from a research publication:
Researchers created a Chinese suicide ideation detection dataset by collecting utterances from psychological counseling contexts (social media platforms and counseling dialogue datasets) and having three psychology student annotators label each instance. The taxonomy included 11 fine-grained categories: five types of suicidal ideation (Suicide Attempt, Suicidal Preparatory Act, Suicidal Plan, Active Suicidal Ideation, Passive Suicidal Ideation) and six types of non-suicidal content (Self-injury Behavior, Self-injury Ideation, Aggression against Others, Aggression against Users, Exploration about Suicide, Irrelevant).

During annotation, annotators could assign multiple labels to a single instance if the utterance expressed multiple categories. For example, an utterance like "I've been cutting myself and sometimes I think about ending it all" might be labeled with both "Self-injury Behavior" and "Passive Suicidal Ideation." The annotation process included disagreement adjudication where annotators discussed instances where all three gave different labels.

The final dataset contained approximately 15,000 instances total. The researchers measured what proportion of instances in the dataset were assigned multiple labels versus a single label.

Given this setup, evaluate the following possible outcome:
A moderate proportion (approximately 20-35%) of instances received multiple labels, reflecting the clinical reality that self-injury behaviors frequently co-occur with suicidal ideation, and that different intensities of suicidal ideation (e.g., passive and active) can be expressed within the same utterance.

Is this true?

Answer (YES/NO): NO